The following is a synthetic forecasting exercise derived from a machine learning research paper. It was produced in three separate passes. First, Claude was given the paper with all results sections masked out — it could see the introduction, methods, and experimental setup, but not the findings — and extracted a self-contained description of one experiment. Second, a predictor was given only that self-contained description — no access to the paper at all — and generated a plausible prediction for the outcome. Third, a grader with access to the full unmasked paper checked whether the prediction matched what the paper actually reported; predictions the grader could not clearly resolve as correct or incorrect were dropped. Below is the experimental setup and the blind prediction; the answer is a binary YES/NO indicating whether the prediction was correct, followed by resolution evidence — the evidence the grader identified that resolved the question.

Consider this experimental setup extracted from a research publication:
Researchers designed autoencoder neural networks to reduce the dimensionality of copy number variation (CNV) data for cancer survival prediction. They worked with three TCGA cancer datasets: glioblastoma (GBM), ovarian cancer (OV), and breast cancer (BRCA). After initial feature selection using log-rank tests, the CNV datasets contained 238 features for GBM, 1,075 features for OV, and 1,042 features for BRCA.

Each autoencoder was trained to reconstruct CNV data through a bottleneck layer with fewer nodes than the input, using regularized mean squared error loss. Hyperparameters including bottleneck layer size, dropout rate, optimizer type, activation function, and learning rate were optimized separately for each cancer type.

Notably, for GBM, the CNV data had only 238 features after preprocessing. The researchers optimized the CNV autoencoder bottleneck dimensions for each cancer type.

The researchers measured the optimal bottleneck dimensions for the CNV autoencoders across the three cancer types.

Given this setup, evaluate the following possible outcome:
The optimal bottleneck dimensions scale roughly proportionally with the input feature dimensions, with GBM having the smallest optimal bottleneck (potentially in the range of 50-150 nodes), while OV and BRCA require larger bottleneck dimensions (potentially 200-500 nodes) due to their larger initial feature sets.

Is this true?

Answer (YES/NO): NO